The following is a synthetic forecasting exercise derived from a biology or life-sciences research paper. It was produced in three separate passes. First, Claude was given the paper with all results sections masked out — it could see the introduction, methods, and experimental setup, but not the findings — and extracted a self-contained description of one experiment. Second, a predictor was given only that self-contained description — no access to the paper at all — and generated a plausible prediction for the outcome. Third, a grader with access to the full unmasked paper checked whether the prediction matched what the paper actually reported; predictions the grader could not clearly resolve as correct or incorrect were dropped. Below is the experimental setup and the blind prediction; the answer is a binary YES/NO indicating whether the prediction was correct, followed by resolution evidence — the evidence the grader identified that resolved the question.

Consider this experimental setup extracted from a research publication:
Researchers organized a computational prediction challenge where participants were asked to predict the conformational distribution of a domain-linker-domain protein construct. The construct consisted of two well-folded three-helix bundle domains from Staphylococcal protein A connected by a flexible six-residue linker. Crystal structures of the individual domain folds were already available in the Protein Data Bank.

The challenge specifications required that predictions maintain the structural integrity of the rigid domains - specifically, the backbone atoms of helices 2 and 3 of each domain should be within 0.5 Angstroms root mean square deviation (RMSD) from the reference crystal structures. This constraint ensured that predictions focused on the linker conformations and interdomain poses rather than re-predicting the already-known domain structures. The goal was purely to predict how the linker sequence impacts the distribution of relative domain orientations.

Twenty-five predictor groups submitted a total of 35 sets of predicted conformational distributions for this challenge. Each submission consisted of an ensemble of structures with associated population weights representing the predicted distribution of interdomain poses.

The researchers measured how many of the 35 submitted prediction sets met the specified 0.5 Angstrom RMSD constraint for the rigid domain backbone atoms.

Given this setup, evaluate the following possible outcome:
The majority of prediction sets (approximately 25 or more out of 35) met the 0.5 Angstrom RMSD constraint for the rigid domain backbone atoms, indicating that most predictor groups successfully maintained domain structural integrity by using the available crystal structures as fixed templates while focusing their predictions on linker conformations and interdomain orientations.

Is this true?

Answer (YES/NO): NO